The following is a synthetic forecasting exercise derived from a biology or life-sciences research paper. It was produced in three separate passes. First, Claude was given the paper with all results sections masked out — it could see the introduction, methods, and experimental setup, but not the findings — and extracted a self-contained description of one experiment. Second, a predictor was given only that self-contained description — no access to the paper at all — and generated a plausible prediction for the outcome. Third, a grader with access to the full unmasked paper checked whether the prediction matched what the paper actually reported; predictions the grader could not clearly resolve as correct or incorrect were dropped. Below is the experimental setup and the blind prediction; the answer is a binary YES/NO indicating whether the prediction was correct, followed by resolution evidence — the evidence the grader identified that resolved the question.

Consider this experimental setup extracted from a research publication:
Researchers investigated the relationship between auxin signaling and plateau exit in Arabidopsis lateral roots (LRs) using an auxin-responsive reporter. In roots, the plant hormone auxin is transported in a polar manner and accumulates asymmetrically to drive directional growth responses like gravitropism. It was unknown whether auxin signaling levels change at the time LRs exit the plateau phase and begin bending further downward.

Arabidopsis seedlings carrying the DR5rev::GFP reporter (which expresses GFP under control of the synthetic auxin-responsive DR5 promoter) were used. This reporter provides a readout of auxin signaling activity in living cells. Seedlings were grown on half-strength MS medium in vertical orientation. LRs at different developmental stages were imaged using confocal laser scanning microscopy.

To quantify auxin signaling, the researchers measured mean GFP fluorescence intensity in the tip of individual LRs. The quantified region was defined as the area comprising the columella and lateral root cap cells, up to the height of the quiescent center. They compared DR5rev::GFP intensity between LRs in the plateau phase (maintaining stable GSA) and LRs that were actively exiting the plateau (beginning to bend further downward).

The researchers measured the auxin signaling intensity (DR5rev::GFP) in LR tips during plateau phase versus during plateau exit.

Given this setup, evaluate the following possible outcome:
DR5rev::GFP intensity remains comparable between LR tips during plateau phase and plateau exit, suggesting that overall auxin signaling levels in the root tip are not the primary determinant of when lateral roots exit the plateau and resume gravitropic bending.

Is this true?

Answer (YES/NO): NO